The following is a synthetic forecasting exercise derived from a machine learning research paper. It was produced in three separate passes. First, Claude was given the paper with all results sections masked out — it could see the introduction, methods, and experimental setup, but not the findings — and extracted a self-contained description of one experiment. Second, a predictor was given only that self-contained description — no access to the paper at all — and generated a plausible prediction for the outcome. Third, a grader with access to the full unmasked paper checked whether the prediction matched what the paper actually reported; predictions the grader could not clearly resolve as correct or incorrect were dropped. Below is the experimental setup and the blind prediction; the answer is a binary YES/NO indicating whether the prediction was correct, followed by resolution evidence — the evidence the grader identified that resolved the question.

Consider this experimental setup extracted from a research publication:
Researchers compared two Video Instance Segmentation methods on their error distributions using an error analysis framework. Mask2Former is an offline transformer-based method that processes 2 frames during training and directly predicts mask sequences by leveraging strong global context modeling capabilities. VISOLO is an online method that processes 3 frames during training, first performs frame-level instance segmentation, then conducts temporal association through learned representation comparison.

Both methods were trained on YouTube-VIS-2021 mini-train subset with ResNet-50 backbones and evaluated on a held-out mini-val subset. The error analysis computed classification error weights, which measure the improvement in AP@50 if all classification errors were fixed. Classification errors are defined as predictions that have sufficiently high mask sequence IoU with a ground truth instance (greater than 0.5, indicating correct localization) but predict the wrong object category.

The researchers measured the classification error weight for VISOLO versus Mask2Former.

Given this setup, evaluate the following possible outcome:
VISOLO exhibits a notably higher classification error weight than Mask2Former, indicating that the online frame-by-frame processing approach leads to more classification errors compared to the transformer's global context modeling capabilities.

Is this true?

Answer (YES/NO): YES